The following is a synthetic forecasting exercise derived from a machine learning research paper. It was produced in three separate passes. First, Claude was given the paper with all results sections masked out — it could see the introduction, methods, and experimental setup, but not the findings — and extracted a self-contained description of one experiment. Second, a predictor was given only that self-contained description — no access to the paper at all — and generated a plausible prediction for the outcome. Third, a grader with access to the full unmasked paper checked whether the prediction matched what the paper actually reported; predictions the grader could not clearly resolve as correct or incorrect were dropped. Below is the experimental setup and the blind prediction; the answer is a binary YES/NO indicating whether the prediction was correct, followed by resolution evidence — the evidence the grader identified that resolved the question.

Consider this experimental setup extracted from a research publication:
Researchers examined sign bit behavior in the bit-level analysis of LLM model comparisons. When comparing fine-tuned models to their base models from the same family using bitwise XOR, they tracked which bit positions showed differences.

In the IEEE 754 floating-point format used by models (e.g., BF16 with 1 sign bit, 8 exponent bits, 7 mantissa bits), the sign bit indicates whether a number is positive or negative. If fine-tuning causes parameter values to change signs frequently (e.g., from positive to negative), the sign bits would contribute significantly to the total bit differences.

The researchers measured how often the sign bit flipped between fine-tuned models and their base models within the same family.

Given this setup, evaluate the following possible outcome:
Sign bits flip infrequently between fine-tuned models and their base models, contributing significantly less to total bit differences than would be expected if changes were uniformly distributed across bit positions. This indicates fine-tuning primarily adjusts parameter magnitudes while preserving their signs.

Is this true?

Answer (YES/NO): YES